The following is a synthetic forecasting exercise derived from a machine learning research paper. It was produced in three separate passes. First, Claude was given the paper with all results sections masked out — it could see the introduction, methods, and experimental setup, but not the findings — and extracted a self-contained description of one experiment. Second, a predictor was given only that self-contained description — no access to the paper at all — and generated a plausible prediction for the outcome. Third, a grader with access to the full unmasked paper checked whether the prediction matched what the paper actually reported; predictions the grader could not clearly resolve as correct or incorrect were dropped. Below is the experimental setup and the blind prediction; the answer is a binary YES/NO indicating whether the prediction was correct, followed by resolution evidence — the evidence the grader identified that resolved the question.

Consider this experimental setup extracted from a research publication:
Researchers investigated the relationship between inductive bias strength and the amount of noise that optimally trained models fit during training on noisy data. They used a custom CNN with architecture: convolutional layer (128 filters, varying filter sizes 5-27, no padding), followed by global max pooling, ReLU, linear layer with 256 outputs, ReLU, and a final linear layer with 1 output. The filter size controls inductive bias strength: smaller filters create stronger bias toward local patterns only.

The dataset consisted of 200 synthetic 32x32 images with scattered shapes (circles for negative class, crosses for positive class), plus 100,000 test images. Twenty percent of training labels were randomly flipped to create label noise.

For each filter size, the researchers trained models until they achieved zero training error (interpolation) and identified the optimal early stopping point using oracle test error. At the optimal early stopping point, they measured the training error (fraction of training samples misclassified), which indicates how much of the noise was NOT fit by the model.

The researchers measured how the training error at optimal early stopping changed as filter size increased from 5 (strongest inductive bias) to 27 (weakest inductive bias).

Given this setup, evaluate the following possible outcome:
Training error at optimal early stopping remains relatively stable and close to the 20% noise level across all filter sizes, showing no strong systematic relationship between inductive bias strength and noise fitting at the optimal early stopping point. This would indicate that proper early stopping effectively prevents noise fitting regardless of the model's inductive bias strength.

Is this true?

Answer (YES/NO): NO